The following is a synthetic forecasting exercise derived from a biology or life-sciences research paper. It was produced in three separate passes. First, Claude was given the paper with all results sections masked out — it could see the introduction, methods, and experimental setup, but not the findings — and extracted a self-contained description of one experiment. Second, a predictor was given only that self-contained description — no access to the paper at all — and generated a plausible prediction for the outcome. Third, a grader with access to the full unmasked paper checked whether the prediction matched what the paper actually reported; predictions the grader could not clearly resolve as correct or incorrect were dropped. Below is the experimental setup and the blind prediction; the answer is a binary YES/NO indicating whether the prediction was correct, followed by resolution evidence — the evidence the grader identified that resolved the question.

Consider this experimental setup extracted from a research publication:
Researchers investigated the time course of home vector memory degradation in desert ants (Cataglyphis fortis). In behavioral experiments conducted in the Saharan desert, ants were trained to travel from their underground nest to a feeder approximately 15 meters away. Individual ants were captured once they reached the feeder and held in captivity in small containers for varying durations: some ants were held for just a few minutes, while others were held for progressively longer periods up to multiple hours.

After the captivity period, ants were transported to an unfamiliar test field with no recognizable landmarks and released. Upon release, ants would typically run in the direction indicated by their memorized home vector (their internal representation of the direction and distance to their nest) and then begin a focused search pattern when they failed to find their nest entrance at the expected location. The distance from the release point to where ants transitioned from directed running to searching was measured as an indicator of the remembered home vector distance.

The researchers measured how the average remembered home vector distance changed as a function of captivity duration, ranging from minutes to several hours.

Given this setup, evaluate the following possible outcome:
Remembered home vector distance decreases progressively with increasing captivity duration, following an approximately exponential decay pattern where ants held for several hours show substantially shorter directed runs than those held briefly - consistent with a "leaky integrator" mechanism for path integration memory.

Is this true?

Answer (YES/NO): NO